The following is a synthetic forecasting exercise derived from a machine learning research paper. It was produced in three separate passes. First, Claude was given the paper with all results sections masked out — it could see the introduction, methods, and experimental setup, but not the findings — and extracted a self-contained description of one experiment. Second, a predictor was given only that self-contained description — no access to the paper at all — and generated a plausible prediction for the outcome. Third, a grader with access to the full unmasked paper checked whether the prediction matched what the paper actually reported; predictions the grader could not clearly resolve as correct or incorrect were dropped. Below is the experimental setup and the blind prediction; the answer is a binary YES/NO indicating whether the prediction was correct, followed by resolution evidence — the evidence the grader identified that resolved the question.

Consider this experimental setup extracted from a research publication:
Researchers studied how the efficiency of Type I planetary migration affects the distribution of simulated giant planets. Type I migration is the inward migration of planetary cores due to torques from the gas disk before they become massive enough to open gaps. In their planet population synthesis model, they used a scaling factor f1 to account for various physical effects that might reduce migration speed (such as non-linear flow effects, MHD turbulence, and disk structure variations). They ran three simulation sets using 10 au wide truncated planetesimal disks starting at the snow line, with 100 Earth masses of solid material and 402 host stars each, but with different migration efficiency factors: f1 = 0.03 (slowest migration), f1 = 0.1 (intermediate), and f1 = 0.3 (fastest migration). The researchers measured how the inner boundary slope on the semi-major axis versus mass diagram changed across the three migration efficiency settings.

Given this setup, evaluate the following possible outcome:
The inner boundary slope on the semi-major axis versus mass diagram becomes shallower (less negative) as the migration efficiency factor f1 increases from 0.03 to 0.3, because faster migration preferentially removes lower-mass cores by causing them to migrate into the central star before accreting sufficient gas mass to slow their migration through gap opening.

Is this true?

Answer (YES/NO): NO